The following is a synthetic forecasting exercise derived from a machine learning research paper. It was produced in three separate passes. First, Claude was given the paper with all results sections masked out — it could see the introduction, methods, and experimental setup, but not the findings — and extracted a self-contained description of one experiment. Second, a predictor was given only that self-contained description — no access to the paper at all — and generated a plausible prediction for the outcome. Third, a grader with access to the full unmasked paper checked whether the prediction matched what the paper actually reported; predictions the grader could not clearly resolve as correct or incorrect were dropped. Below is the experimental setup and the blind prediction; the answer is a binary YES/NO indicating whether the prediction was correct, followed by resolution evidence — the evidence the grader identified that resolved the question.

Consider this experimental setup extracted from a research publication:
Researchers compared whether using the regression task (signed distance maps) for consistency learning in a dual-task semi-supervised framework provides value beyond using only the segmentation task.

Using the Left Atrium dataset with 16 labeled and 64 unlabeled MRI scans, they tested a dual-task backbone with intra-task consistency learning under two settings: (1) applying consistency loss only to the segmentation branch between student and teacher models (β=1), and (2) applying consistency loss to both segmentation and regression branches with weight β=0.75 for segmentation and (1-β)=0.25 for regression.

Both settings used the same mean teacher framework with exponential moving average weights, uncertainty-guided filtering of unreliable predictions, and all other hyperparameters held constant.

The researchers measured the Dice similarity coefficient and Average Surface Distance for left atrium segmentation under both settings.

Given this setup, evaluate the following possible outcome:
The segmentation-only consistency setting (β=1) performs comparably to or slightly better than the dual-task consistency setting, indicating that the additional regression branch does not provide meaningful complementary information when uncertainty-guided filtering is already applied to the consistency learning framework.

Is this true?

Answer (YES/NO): NO